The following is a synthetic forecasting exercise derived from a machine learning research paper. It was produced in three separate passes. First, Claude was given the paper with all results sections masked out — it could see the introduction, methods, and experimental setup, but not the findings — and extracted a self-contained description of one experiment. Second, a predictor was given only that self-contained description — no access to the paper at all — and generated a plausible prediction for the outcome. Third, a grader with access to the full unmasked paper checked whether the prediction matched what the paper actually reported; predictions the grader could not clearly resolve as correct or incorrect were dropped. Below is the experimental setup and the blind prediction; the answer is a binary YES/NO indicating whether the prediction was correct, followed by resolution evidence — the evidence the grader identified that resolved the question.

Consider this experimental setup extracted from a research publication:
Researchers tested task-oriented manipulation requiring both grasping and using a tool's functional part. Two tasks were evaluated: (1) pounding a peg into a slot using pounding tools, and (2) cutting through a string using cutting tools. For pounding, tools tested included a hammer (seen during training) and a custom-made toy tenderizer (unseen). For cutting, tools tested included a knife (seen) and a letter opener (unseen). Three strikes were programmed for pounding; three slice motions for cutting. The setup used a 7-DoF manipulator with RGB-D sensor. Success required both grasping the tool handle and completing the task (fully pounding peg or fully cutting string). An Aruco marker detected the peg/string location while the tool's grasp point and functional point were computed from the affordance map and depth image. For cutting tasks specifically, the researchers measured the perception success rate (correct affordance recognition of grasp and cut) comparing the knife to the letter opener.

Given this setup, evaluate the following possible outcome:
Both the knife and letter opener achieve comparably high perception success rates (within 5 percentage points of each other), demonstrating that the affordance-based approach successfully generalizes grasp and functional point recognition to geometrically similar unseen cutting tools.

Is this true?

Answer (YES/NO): NO